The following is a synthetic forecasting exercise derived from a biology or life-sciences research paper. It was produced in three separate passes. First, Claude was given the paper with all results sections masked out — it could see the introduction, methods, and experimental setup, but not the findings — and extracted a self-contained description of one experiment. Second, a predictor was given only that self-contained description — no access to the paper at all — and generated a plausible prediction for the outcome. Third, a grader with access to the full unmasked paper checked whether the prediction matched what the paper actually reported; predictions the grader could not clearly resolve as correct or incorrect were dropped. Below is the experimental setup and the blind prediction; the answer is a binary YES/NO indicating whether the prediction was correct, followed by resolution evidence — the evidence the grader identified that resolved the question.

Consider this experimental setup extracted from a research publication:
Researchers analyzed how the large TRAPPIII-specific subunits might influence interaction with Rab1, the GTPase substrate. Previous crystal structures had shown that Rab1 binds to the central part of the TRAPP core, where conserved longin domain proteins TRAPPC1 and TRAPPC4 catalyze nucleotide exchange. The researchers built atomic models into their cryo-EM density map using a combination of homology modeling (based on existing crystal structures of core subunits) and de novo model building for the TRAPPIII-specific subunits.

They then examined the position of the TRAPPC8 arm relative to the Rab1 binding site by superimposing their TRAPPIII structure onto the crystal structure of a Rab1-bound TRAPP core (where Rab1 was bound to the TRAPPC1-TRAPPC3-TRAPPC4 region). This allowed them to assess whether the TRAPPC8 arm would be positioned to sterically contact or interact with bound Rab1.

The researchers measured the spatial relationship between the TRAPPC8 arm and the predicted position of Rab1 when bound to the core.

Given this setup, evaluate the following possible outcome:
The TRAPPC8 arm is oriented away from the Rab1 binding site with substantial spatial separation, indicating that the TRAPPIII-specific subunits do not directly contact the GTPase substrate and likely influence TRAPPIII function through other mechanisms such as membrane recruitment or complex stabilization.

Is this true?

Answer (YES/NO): NO